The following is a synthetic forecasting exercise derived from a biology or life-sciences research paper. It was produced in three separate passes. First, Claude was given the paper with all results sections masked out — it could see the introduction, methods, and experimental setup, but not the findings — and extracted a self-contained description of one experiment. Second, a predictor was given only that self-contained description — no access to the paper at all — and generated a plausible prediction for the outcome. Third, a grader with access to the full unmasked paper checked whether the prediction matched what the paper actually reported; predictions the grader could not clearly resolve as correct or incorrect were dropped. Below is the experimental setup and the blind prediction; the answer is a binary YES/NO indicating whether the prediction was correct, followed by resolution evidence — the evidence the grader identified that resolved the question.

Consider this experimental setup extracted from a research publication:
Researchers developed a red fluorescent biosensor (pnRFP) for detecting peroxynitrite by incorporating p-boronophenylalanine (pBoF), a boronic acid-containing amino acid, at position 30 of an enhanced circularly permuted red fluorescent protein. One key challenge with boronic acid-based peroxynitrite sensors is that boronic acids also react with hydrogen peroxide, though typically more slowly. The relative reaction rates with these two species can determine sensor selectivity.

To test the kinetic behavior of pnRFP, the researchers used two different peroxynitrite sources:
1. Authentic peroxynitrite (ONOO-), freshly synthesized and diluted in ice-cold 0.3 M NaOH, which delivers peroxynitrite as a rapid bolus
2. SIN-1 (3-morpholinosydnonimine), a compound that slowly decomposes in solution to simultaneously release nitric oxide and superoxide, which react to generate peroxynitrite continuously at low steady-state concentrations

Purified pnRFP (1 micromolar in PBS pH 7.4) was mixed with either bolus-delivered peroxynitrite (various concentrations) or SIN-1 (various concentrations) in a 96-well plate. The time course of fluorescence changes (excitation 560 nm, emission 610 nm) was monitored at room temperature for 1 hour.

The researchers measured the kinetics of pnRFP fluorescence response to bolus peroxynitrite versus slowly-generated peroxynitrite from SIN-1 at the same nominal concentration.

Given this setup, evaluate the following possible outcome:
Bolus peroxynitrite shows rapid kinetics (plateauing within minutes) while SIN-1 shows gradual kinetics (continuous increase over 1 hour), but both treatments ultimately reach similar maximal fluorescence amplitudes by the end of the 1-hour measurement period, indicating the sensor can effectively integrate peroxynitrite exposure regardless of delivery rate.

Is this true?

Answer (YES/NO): NO